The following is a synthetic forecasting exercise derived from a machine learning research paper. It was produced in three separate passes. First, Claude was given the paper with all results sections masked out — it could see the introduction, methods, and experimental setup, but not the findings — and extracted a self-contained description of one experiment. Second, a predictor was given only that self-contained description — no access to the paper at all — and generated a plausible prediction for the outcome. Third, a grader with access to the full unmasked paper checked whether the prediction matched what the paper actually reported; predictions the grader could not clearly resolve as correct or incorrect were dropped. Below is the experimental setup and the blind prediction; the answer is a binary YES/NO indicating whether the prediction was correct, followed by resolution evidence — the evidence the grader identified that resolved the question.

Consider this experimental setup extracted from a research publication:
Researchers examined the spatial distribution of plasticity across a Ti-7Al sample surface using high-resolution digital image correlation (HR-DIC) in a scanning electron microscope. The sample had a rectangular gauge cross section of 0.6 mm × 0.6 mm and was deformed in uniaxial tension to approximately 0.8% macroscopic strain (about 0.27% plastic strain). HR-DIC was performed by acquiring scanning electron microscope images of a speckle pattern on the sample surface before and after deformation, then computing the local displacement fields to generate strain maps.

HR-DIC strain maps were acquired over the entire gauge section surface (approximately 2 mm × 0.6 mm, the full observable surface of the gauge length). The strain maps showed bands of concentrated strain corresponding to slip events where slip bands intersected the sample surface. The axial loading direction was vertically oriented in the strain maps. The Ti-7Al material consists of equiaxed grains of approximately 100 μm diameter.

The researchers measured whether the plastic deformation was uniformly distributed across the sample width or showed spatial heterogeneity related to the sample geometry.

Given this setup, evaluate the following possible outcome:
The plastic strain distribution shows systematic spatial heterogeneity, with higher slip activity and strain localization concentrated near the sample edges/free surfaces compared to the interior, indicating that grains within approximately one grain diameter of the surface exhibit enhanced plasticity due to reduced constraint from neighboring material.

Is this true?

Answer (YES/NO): NO